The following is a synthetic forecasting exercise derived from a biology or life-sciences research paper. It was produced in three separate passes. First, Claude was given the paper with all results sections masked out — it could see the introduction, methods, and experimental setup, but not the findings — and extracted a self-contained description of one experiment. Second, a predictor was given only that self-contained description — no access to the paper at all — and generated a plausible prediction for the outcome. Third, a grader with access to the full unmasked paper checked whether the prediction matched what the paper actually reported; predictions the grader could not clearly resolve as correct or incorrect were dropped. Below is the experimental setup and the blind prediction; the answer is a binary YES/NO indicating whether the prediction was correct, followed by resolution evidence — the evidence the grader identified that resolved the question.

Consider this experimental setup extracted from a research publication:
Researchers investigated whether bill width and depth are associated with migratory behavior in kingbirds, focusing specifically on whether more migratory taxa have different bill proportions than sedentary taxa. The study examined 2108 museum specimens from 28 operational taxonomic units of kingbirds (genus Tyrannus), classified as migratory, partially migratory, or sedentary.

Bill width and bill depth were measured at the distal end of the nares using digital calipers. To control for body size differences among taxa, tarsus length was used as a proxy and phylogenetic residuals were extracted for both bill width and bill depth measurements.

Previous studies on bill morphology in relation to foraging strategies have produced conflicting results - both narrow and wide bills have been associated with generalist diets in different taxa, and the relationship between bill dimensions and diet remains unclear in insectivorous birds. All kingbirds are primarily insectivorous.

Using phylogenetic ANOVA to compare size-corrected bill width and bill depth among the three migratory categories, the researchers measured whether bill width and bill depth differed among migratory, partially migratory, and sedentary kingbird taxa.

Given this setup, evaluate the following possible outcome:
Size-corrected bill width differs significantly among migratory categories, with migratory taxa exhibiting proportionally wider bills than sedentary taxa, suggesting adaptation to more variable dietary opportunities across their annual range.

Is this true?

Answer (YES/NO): NO